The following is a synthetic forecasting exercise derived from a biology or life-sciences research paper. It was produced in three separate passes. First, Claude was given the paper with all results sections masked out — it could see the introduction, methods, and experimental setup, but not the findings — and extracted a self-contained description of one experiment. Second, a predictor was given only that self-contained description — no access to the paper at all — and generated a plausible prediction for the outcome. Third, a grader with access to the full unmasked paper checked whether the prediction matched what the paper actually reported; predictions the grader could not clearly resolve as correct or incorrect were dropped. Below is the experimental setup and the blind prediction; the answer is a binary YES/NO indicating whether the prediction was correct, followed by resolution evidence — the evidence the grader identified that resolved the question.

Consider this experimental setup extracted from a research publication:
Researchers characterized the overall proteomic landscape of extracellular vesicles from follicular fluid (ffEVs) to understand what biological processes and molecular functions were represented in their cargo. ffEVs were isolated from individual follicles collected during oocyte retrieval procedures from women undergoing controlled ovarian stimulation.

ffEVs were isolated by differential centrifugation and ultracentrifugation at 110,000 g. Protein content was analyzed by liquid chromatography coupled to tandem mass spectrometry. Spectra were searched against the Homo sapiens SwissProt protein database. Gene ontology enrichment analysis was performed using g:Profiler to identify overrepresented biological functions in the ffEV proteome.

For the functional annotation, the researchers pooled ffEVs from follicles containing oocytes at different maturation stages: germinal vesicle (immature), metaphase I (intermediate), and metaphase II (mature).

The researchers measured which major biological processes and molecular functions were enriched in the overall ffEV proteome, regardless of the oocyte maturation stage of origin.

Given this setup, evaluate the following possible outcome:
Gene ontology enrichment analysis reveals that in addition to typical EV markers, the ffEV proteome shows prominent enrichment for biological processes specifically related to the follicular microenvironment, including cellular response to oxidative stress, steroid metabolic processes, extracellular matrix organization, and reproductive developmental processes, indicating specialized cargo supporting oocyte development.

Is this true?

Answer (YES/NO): NO